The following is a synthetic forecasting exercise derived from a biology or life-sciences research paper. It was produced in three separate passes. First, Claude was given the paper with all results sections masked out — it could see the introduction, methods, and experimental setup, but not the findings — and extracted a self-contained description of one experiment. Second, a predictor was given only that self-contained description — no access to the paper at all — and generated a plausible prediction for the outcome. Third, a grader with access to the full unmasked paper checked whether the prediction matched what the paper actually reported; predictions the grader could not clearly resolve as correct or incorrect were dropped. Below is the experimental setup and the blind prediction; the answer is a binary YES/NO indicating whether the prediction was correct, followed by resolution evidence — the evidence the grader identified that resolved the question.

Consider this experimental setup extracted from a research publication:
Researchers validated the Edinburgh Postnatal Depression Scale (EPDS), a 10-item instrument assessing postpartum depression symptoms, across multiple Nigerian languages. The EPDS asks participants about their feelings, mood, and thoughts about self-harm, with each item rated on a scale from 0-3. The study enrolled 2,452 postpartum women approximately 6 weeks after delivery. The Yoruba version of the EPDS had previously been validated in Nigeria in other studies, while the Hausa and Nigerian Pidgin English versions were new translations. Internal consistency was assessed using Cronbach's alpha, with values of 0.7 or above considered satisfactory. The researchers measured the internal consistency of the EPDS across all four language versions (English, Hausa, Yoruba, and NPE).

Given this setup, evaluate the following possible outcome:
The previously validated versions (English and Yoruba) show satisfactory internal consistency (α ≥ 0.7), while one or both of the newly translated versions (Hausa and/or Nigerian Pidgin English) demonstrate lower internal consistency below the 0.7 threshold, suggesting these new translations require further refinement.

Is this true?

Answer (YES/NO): NO